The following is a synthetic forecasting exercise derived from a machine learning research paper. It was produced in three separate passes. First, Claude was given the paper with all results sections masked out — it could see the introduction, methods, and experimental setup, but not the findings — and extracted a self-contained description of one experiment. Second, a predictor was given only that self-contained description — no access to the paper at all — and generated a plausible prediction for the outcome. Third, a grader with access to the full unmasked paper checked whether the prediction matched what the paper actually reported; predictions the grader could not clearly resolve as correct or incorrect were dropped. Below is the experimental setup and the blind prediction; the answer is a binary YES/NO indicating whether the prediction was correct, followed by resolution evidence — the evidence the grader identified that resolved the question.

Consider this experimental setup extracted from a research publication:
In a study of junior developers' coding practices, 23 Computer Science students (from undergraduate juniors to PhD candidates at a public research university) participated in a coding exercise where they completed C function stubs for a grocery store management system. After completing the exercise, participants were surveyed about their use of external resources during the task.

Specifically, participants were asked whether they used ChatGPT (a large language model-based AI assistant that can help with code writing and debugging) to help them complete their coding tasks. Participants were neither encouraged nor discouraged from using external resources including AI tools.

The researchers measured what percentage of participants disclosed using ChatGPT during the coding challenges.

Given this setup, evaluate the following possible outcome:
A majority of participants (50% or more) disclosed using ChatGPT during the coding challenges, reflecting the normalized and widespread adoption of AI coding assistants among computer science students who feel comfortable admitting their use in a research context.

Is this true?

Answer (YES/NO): NO